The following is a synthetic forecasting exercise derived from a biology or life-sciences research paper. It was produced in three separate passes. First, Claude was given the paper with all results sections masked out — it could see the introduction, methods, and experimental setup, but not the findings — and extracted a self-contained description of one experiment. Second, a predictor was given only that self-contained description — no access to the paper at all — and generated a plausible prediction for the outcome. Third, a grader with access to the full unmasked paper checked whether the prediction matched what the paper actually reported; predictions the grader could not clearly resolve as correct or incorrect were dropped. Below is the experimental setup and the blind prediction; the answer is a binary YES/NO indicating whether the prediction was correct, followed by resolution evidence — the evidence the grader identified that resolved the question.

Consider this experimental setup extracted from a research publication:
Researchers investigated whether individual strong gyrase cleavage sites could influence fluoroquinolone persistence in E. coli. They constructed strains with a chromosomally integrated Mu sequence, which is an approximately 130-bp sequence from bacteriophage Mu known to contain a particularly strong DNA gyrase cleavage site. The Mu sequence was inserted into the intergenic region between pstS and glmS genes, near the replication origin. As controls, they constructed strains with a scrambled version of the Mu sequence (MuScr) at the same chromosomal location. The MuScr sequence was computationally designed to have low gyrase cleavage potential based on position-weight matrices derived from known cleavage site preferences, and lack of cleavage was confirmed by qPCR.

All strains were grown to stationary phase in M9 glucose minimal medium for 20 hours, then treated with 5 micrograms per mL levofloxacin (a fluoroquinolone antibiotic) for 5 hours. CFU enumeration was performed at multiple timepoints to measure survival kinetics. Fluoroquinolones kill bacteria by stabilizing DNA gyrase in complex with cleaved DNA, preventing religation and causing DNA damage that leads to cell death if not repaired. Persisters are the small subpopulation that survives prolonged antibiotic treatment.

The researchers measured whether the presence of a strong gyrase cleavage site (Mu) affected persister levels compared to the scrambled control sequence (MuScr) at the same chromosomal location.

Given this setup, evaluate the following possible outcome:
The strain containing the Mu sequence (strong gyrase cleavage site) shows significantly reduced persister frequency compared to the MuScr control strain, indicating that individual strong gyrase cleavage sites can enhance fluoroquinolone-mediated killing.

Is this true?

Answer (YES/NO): NO